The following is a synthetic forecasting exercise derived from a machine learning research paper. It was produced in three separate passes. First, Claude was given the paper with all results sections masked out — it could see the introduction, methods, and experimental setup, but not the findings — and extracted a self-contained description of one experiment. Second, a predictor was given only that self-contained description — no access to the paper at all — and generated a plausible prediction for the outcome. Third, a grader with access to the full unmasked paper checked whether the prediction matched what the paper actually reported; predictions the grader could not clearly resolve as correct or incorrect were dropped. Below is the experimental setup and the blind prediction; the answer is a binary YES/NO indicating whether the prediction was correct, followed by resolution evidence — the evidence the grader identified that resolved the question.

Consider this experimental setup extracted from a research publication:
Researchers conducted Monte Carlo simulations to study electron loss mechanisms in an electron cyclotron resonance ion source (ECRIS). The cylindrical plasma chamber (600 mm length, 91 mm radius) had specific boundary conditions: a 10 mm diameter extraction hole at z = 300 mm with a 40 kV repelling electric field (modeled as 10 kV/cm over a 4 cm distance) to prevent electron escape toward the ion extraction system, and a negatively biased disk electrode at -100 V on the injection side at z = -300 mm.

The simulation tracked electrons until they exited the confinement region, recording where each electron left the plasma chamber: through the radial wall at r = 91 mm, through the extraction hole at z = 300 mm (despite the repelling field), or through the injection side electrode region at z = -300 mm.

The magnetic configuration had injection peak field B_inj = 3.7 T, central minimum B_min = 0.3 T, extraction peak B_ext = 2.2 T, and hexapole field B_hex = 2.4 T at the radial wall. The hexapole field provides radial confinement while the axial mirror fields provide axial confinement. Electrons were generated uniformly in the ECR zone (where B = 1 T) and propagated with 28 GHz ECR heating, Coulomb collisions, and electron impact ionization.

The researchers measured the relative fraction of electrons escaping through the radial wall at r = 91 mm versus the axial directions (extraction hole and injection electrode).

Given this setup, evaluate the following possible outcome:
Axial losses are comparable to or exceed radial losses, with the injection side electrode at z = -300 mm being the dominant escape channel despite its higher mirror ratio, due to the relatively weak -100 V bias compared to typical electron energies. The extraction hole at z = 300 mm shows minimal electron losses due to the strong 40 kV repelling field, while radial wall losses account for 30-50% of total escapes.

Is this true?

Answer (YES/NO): NO